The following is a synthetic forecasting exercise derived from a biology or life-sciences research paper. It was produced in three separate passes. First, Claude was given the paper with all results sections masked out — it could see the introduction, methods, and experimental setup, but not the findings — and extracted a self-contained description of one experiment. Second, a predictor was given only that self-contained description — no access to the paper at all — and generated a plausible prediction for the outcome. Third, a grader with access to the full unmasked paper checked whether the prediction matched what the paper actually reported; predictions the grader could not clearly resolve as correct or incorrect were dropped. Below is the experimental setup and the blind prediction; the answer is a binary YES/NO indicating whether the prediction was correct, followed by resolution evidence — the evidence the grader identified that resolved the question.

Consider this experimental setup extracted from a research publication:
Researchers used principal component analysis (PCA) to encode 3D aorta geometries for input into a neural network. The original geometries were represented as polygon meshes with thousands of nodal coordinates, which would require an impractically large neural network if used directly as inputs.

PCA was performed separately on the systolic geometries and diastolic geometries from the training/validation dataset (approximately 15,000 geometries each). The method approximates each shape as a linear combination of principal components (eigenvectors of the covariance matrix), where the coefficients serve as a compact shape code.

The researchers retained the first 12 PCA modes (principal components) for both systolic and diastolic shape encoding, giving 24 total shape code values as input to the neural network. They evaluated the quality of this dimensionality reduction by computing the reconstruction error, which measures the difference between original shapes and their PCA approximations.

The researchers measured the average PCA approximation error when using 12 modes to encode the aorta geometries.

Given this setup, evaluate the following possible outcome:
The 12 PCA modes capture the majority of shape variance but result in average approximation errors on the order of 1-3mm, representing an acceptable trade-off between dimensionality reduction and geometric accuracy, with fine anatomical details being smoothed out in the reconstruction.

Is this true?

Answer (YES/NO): NO